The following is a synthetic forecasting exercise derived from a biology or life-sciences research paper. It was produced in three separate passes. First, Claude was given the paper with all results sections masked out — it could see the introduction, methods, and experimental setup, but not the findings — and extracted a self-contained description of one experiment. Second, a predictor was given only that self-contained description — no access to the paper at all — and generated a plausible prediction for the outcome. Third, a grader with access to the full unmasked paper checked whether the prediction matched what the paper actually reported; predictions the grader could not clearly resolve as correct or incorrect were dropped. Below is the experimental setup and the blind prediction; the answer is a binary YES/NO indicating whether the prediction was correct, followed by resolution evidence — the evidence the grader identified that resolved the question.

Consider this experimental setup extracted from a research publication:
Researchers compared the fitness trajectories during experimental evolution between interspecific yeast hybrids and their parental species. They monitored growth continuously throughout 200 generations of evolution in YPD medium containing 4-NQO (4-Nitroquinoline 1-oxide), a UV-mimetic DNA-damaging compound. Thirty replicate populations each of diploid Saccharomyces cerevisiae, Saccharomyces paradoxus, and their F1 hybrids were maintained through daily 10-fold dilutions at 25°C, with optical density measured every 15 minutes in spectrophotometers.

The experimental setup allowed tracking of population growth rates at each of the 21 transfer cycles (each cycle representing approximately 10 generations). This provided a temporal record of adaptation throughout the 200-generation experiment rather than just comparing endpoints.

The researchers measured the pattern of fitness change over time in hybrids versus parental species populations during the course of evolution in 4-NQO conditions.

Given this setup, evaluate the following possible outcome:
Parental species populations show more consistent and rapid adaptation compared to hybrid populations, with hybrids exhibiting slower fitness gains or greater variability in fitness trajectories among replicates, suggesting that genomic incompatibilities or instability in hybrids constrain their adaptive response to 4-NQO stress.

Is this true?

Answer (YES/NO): YES